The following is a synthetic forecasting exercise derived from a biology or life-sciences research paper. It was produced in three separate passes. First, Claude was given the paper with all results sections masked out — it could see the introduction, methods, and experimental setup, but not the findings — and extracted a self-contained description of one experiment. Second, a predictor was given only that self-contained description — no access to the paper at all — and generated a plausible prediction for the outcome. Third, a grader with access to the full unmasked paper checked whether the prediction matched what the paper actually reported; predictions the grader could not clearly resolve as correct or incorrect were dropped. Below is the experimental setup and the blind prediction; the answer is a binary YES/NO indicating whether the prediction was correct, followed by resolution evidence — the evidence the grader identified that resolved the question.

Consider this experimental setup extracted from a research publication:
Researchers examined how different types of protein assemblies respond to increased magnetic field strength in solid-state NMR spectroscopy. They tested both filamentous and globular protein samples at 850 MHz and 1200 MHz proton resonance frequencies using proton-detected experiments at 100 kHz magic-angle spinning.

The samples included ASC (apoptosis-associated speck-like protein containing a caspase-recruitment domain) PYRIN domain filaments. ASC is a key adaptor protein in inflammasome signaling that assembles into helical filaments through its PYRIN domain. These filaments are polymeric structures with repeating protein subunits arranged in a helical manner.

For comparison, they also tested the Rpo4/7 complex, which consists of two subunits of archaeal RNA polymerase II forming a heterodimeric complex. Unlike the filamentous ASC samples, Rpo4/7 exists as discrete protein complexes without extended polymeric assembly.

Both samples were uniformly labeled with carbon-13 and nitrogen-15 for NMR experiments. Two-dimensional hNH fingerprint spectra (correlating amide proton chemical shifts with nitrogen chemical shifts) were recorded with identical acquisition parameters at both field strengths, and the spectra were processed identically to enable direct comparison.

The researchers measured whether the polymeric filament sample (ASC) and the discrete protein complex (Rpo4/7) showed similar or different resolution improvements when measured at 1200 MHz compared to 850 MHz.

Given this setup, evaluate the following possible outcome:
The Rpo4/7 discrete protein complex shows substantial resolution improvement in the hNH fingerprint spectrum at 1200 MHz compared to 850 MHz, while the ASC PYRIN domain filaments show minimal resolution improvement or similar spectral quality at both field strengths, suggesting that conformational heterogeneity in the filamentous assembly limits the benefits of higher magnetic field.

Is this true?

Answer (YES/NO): NO